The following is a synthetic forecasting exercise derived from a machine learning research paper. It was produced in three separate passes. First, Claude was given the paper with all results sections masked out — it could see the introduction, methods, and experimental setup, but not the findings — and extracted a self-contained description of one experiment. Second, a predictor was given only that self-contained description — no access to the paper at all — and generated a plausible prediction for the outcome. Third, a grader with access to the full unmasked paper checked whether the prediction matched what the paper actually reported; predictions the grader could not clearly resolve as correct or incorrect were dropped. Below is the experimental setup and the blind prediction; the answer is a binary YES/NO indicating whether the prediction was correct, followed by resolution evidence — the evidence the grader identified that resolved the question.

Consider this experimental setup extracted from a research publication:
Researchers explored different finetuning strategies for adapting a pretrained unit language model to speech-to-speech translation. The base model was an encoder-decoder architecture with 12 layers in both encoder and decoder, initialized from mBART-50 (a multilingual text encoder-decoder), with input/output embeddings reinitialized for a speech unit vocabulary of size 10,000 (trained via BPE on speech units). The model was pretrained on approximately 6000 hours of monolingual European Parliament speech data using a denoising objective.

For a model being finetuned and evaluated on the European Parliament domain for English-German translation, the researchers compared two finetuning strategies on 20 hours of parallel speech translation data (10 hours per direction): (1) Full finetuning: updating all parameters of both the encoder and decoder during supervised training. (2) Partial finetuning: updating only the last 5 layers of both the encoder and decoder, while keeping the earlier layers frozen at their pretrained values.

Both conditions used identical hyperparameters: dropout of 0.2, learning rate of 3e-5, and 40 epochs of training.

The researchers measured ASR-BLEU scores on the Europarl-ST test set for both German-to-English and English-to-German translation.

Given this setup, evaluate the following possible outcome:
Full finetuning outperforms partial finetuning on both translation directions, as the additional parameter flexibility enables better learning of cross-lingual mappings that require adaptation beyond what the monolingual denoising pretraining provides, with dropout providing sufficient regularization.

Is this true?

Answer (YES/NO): NO